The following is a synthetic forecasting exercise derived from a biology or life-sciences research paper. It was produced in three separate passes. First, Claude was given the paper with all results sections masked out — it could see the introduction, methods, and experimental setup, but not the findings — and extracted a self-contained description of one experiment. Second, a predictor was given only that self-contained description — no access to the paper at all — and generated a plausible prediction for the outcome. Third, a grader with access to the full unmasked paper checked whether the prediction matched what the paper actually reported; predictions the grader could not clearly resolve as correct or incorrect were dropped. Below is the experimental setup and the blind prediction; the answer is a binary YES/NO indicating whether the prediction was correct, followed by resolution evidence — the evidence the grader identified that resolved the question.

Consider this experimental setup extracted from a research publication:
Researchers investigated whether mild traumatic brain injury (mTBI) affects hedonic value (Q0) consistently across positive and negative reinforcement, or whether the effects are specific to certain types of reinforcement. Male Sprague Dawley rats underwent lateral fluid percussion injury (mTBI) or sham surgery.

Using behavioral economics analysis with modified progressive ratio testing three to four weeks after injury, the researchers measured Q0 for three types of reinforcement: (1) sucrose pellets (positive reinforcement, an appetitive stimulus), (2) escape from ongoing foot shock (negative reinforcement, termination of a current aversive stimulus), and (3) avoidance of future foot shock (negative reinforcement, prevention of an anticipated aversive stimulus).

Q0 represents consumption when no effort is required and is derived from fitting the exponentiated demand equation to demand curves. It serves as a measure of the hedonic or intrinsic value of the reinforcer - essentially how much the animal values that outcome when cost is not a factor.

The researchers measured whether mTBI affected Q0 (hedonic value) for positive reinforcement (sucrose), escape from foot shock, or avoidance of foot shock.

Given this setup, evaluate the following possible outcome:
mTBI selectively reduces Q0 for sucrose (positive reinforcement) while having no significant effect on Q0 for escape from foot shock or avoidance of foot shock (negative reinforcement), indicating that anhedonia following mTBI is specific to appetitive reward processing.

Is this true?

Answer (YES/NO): NO